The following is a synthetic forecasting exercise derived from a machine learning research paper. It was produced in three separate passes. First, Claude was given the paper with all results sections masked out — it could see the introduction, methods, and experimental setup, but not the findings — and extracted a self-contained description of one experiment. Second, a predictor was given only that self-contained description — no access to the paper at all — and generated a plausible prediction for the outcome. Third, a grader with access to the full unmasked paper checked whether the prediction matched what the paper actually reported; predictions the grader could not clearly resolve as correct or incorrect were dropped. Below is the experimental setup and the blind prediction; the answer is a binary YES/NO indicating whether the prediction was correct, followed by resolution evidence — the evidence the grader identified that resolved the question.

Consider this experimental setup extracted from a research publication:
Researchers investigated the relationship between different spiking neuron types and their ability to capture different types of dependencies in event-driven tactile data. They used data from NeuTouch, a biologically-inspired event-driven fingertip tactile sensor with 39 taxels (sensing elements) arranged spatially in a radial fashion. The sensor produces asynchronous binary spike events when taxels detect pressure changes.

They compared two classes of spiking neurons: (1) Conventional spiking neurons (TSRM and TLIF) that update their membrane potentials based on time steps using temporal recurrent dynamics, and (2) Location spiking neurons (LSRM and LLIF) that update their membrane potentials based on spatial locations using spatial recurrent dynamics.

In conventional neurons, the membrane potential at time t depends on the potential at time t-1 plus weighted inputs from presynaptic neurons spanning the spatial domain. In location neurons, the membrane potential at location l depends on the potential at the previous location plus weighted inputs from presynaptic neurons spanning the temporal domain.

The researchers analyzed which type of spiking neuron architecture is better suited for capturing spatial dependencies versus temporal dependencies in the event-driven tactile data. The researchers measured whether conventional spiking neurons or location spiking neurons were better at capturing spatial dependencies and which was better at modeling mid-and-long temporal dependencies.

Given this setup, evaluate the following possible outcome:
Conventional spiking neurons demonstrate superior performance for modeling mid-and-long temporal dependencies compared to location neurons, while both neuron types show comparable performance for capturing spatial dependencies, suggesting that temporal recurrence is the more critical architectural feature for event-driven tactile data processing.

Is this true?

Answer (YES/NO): NO